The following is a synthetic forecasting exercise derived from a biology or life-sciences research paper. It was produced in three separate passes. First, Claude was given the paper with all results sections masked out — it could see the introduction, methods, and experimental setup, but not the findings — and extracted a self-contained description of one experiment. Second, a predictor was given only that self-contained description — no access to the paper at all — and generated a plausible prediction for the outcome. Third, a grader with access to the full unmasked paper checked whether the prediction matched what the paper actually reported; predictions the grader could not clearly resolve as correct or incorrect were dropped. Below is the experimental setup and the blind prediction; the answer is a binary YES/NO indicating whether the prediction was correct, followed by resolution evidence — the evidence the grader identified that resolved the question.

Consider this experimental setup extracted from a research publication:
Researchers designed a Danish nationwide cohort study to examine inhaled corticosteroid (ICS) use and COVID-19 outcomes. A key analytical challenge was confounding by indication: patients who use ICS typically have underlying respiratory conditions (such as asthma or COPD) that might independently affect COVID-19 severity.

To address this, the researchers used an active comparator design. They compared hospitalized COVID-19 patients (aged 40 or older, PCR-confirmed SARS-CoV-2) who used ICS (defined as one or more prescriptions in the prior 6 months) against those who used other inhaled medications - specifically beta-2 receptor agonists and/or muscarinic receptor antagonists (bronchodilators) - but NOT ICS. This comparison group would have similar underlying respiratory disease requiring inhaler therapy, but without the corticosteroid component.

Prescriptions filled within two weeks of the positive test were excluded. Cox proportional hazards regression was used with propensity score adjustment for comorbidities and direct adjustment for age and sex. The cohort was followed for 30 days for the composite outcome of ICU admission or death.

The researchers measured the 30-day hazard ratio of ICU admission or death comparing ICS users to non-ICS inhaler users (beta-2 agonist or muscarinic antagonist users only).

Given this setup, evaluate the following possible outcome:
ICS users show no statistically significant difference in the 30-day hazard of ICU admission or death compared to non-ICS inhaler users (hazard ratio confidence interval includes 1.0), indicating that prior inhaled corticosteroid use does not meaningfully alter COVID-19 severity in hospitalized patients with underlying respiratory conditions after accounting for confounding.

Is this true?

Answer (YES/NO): YES